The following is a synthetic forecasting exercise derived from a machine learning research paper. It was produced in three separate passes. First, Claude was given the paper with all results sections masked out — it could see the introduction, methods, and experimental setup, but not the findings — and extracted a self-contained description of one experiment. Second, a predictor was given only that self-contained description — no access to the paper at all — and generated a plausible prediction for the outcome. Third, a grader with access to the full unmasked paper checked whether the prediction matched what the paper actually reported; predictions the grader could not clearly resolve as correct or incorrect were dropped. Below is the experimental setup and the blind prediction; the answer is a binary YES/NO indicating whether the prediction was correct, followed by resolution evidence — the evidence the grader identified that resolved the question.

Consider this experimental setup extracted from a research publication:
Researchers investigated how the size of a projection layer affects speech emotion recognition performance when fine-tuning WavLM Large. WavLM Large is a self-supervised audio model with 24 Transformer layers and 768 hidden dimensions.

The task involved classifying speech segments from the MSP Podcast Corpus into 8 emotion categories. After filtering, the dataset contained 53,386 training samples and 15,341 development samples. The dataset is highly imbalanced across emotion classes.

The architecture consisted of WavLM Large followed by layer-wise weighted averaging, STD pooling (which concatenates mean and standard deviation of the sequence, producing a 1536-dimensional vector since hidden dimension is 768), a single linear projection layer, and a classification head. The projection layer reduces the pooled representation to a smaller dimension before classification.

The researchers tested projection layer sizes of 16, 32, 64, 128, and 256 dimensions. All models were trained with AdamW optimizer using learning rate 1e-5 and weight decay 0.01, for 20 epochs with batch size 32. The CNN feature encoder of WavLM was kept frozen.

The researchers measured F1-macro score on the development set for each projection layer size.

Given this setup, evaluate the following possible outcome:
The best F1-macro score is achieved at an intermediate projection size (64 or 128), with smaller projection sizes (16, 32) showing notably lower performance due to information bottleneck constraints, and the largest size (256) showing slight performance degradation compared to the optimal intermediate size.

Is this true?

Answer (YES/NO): NO